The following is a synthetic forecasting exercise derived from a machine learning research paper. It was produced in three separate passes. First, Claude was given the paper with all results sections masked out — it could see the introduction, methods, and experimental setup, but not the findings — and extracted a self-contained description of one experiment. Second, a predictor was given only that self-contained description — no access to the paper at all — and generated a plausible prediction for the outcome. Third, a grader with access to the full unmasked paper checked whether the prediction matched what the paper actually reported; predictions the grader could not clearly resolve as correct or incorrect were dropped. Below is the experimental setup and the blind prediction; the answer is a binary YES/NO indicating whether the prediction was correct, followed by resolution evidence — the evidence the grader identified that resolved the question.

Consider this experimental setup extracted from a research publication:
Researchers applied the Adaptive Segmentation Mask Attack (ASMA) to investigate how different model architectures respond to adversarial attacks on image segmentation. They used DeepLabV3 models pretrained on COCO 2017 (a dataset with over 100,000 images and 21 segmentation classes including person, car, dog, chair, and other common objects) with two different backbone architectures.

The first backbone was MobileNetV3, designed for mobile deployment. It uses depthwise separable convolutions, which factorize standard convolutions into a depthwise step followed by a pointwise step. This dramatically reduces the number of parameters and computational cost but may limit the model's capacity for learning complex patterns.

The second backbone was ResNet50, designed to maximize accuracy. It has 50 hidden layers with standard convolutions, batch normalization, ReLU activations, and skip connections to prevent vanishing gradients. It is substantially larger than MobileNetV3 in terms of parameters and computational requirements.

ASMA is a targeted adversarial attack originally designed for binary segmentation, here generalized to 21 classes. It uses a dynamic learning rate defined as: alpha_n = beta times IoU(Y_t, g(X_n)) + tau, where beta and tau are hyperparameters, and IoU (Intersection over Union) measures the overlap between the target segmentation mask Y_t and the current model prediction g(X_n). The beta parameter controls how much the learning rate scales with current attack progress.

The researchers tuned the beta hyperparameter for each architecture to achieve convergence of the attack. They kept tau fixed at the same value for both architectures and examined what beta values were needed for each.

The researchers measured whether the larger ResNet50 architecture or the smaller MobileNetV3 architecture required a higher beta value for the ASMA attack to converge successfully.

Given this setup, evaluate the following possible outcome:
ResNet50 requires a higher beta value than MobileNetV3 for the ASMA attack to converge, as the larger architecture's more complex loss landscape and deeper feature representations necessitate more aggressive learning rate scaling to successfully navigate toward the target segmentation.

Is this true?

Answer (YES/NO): YES